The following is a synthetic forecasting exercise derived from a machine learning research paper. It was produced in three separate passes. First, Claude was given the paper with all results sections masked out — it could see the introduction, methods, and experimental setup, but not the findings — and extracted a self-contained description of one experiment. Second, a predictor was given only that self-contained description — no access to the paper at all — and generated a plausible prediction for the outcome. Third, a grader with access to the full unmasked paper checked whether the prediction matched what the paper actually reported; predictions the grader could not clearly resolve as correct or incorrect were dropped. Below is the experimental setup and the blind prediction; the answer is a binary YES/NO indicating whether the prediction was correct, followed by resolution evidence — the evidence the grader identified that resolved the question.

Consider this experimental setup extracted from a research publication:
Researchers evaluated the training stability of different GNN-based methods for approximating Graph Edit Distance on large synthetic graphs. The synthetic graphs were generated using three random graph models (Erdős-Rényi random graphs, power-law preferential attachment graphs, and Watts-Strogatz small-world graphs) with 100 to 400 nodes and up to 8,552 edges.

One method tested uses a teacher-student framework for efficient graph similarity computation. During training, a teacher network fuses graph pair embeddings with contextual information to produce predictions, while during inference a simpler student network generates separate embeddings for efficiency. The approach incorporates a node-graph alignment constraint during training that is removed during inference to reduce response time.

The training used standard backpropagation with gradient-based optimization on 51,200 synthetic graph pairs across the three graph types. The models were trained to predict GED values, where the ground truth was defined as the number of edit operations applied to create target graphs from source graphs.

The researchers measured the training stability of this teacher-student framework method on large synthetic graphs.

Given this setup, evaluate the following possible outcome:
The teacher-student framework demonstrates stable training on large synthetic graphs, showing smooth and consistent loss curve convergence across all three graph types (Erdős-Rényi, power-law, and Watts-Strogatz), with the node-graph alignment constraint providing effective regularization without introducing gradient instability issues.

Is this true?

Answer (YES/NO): NO